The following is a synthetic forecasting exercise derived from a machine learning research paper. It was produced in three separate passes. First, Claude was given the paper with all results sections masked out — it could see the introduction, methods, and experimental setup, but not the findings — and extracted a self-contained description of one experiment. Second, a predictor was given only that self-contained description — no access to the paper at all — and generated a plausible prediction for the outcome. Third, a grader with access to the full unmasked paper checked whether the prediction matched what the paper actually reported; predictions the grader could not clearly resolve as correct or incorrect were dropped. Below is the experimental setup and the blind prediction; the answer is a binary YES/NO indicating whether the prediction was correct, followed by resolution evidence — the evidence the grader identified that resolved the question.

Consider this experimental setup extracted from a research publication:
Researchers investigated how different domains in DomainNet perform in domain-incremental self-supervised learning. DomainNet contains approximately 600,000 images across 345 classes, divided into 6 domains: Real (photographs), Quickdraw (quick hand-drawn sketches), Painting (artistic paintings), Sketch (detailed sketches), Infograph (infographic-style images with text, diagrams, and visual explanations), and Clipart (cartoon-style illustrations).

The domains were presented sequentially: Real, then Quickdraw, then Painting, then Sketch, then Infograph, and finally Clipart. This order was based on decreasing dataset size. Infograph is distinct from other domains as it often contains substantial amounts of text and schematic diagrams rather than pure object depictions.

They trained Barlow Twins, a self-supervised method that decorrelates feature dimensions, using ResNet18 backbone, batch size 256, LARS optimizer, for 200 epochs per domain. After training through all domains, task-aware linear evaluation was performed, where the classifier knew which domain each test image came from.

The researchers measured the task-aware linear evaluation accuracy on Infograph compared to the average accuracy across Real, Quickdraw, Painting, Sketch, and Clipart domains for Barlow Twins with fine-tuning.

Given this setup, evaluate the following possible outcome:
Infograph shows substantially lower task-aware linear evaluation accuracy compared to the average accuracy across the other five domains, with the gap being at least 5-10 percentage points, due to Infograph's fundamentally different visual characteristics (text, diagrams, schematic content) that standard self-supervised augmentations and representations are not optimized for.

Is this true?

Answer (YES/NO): YES